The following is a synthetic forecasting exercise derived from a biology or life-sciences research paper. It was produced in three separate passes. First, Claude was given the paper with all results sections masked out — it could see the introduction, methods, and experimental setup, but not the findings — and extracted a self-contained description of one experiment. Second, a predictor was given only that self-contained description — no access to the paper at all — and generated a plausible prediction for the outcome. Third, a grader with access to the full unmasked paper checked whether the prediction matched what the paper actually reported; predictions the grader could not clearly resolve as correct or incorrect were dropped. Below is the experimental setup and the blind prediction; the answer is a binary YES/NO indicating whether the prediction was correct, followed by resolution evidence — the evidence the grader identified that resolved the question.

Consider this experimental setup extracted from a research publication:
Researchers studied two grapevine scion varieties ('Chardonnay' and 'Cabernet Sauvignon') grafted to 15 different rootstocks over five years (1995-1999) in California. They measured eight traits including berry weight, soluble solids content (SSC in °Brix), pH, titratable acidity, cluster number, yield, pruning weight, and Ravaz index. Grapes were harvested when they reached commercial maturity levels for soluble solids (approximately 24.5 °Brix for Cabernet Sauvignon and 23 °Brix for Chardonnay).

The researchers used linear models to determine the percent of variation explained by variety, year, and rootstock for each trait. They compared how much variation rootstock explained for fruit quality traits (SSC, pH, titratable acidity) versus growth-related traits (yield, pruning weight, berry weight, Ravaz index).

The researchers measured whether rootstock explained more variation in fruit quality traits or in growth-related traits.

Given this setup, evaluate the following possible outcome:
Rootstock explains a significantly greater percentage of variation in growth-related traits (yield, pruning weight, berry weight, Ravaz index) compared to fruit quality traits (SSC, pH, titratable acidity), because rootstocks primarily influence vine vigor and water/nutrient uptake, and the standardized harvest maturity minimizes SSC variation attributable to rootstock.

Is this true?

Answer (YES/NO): YES